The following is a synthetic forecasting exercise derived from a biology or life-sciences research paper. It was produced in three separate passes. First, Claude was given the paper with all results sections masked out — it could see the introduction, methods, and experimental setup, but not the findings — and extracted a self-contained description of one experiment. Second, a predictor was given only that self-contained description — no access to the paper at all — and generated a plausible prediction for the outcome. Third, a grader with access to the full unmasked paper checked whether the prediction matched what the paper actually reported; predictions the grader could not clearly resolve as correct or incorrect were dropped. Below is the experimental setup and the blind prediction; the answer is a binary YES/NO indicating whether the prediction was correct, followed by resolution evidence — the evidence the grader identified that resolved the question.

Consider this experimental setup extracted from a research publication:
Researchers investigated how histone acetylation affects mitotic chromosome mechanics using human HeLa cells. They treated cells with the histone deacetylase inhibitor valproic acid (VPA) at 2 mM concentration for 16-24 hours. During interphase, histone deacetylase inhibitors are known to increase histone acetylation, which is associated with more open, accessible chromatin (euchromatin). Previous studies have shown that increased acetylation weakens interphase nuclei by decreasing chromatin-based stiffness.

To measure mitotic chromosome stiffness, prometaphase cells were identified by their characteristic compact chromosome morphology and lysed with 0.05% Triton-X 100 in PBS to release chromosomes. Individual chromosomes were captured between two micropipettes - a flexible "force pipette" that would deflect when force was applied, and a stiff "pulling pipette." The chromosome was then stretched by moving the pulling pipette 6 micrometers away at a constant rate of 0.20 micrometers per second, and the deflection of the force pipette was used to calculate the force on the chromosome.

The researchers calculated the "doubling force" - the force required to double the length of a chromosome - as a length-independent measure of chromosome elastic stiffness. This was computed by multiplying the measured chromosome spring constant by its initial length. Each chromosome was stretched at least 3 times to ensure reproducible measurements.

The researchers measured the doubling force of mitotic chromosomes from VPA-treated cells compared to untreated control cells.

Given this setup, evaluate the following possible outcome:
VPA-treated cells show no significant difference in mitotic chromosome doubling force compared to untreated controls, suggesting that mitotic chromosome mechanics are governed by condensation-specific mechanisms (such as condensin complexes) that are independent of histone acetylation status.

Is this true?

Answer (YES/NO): YES